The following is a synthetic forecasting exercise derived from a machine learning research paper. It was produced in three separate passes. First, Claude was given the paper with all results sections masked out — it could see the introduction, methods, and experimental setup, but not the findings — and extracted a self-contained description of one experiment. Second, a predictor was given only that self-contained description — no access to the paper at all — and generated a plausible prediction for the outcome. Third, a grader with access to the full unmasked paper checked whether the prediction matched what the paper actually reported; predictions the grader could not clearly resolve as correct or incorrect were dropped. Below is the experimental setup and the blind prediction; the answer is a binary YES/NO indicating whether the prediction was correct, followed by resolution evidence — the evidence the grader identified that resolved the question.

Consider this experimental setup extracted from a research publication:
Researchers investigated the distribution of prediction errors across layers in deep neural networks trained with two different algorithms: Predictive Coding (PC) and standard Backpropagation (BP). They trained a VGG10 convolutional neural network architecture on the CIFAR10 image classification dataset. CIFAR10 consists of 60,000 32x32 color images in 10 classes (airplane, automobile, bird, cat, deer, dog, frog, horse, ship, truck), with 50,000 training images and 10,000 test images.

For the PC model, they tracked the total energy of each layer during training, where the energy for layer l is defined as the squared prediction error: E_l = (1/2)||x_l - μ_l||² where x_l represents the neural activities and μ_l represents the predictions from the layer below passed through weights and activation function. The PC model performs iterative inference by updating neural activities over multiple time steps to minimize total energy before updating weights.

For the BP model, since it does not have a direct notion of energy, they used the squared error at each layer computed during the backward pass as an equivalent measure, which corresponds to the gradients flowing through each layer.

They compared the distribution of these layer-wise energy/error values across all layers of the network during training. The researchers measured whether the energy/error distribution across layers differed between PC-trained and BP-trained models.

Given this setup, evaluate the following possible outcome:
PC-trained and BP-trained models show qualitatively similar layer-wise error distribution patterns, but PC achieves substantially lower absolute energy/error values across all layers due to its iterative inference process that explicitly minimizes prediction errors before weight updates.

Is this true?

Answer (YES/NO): NO